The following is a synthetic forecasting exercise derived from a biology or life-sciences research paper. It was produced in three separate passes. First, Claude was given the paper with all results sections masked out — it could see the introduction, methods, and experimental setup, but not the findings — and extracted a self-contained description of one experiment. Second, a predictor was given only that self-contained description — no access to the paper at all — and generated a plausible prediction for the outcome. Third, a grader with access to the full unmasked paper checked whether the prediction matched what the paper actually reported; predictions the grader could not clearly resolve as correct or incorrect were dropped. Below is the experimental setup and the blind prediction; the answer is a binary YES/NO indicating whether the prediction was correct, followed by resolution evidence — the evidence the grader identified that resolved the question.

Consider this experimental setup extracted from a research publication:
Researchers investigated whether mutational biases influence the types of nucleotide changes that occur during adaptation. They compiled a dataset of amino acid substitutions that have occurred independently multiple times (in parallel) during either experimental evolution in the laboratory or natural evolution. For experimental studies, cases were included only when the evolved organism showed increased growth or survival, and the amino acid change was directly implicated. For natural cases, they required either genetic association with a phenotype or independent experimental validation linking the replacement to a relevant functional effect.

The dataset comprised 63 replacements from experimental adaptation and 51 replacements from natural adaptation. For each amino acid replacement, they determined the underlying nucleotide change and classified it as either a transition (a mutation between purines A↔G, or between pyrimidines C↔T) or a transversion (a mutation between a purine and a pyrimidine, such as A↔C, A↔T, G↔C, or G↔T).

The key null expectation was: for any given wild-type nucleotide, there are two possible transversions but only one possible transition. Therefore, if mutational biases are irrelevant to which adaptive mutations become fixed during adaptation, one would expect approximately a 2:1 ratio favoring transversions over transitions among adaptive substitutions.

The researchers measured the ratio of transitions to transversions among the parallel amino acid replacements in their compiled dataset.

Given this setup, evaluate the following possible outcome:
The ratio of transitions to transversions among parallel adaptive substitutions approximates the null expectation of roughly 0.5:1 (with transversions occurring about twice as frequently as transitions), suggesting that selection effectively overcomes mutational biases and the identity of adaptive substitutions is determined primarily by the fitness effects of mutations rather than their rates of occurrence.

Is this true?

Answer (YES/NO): NO